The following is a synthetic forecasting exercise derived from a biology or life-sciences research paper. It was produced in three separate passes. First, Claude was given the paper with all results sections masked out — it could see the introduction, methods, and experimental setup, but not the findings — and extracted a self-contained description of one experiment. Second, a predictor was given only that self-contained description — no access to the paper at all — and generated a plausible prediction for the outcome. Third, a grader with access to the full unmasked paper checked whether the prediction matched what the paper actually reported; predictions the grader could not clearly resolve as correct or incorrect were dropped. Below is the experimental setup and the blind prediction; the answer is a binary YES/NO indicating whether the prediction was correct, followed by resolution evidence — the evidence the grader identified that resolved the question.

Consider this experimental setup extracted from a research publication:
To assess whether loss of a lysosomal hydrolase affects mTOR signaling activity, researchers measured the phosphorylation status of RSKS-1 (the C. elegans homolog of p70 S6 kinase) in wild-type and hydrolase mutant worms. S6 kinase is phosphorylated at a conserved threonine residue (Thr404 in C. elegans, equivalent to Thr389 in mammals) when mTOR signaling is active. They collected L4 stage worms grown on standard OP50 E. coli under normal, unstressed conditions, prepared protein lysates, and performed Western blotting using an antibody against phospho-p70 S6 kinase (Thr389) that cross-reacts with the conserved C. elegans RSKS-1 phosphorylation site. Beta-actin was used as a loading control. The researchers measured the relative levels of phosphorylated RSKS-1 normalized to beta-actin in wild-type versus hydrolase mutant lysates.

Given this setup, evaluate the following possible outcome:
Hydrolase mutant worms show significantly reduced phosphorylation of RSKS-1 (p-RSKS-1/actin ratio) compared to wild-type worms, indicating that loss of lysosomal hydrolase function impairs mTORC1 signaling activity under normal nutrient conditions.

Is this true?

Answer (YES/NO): NO